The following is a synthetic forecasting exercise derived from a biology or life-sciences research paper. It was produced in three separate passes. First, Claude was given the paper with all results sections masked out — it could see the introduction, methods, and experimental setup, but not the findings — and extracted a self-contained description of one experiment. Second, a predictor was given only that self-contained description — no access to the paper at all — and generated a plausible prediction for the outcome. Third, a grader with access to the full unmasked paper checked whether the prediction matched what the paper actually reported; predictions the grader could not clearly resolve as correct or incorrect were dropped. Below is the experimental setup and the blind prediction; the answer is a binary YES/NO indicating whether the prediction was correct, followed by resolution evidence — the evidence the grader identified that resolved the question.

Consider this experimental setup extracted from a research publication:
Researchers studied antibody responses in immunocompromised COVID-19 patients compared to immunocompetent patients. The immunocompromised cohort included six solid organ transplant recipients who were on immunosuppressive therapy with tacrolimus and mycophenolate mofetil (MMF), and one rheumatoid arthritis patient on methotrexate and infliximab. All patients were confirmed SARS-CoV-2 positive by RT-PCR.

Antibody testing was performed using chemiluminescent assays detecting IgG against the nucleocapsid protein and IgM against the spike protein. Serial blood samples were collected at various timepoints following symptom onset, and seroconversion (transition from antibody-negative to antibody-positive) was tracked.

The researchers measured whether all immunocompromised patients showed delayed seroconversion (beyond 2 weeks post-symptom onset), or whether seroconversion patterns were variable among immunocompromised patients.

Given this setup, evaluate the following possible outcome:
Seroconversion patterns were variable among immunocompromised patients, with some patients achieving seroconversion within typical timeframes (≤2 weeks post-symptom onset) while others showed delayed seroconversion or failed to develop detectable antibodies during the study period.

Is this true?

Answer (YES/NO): YES